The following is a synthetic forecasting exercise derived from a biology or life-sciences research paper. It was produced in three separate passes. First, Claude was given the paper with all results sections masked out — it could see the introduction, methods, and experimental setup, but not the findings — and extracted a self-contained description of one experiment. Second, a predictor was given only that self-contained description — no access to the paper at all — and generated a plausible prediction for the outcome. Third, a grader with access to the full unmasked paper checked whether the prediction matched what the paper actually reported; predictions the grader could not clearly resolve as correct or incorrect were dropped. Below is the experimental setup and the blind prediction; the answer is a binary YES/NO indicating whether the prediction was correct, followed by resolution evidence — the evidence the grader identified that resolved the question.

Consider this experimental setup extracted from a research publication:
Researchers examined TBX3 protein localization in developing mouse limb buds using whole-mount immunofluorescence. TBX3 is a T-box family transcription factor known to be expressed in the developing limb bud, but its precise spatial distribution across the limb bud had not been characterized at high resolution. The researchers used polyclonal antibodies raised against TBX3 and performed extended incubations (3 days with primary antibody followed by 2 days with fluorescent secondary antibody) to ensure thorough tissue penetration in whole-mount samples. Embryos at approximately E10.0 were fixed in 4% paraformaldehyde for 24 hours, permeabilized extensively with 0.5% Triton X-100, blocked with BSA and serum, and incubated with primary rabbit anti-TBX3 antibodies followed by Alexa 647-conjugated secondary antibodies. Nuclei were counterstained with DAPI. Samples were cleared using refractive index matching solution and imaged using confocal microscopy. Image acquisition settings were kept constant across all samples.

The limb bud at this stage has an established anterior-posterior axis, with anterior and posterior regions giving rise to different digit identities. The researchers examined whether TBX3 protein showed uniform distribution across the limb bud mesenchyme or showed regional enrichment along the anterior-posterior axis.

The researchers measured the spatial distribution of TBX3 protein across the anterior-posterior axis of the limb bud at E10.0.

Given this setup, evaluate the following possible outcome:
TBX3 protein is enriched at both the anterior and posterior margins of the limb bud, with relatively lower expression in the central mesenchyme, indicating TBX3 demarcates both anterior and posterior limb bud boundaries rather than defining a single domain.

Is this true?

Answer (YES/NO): YES